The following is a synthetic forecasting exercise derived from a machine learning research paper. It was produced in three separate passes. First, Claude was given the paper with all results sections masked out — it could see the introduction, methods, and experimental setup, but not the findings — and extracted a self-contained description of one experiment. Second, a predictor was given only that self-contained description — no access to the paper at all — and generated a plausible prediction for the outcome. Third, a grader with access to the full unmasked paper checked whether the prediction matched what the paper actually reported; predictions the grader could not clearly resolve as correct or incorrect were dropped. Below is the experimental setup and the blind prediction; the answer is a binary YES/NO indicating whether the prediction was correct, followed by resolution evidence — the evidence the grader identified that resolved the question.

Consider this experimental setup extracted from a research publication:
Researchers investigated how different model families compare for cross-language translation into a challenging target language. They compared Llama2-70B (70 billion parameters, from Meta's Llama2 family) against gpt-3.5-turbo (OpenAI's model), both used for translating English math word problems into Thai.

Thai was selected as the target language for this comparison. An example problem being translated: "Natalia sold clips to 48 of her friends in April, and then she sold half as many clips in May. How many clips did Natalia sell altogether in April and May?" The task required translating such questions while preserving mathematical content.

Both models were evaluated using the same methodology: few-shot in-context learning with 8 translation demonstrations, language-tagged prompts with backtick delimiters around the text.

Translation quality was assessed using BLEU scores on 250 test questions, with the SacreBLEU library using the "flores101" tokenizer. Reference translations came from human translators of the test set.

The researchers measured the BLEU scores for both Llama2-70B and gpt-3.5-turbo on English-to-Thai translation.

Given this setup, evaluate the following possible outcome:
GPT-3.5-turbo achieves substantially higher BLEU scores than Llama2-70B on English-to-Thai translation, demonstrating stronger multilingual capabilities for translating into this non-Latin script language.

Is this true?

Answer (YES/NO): YES